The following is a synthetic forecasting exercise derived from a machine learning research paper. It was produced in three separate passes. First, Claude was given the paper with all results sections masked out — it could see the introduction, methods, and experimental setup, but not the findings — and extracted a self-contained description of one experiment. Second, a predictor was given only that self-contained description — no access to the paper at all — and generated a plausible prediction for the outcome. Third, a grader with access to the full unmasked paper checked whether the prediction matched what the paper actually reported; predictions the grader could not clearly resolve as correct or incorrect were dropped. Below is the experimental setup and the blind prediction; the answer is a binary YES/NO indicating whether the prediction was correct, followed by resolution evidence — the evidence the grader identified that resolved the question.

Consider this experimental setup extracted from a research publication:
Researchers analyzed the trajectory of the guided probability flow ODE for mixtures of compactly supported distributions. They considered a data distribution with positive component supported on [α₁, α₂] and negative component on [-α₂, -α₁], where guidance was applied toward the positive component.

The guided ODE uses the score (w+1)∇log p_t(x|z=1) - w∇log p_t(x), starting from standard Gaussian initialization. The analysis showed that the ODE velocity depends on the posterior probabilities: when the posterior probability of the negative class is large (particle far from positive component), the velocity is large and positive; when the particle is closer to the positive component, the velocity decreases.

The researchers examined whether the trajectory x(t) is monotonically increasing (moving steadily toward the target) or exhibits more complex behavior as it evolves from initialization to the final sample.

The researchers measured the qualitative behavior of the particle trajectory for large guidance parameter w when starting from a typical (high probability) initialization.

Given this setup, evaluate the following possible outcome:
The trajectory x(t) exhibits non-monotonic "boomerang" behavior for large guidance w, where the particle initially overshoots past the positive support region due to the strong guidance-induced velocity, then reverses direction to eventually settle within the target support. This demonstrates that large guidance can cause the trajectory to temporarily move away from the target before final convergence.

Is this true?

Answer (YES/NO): YES